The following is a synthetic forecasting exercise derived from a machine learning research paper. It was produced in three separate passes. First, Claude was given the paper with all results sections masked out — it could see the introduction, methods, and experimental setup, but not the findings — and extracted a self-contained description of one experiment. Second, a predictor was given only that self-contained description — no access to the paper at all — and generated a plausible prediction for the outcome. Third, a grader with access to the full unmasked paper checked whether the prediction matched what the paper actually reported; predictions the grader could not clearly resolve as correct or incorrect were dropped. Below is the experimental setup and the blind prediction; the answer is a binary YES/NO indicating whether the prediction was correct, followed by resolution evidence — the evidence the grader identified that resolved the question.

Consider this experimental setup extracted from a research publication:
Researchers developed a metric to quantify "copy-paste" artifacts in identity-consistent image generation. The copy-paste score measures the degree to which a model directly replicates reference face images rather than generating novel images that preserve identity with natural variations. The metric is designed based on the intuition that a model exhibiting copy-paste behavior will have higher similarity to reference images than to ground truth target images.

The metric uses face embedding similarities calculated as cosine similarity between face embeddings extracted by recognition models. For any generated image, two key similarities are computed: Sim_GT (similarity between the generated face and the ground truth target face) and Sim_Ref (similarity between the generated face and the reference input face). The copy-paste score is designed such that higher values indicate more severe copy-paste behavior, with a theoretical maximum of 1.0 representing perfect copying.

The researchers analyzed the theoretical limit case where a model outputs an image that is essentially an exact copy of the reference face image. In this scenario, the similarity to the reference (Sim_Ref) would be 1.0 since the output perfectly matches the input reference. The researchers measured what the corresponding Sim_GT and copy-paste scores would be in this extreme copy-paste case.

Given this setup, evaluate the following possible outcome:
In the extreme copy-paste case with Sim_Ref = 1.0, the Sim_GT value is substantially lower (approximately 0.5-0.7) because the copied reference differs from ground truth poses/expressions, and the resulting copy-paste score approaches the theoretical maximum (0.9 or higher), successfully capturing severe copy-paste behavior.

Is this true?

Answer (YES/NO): YES